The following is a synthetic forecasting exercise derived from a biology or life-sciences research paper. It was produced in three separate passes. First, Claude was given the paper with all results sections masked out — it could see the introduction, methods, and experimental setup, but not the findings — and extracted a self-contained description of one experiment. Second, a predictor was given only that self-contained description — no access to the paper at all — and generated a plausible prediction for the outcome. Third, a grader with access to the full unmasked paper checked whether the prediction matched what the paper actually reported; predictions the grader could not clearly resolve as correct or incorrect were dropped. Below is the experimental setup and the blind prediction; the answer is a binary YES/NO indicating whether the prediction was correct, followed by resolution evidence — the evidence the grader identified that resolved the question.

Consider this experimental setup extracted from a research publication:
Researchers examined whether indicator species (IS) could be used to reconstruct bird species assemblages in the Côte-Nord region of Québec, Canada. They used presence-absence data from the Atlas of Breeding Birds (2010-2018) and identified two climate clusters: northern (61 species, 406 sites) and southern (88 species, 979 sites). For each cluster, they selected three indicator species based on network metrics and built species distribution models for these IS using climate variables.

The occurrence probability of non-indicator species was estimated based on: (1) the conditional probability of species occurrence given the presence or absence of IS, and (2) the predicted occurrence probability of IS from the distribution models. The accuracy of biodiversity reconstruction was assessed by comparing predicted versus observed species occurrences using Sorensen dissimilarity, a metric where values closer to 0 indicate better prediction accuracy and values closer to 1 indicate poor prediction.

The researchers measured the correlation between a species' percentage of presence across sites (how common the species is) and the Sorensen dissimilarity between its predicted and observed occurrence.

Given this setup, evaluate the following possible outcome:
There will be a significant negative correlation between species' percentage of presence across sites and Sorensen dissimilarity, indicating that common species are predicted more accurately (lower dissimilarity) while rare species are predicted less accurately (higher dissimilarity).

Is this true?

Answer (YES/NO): YES